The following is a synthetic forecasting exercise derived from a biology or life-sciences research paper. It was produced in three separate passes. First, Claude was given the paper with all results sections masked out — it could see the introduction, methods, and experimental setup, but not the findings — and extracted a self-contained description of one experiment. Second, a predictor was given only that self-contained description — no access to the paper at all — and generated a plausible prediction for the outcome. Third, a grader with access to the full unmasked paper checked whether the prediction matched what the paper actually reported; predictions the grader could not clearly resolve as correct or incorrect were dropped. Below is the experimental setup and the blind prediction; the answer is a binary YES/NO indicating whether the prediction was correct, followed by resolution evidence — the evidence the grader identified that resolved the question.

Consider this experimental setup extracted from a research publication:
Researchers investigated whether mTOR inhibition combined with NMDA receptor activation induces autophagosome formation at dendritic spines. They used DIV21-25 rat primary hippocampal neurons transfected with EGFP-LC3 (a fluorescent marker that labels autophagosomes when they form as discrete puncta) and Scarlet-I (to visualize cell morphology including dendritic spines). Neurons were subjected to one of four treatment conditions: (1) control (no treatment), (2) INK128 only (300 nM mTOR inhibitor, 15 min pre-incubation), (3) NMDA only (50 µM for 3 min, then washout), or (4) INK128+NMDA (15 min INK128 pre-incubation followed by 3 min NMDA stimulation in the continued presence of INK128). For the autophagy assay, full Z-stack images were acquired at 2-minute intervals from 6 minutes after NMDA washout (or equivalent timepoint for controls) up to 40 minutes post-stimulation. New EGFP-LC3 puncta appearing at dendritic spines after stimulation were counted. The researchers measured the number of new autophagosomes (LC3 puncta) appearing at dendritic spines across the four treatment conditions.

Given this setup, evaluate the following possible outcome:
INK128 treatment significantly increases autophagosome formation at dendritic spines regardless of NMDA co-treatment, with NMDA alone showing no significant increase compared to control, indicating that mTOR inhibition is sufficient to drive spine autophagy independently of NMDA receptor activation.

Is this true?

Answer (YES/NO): NO